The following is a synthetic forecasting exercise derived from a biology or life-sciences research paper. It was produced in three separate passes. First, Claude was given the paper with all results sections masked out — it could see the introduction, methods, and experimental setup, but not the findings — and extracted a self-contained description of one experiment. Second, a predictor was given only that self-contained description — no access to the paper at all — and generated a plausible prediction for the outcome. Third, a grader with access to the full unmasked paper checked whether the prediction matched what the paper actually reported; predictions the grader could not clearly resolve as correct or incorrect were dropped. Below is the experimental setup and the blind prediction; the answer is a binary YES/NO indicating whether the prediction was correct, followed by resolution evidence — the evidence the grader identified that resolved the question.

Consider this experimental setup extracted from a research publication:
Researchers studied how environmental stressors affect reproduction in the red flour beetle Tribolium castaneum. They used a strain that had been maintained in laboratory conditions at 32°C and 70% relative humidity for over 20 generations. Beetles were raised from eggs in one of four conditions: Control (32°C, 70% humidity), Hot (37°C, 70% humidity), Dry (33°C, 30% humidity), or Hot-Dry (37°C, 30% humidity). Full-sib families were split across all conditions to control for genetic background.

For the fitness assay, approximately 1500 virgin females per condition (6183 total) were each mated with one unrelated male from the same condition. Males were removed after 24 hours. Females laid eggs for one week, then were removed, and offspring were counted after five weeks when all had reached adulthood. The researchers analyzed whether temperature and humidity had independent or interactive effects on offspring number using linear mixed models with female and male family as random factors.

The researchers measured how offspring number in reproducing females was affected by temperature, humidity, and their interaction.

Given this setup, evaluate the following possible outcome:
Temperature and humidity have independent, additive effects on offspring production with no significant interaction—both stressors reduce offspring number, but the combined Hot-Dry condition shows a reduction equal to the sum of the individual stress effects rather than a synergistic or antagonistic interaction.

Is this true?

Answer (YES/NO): NO